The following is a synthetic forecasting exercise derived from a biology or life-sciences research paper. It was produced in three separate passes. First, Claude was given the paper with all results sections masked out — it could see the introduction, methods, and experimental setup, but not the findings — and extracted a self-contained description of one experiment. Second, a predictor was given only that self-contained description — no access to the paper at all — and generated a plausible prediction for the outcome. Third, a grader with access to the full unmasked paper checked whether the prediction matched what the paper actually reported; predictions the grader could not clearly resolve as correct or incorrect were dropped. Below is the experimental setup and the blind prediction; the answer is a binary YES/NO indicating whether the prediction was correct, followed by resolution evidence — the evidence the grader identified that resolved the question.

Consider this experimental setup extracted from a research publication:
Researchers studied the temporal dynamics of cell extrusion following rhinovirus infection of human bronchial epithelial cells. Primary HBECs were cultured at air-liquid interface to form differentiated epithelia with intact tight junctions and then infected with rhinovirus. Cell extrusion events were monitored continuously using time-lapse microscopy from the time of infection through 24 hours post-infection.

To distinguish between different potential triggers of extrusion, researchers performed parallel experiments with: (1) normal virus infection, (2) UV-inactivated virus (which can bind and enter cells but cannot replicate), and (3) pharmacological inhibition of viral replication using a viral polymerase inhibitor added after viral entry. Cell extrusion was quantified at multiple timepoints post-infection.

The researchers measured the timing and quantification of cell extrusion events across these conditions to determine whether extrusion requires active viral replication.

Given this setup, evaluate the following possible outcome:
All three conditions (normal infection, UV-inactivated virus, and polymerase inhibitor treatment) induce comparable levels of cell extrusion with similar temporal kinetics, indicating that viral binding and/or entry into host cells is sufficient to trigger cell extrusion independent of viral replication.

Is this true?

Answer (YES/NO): NO